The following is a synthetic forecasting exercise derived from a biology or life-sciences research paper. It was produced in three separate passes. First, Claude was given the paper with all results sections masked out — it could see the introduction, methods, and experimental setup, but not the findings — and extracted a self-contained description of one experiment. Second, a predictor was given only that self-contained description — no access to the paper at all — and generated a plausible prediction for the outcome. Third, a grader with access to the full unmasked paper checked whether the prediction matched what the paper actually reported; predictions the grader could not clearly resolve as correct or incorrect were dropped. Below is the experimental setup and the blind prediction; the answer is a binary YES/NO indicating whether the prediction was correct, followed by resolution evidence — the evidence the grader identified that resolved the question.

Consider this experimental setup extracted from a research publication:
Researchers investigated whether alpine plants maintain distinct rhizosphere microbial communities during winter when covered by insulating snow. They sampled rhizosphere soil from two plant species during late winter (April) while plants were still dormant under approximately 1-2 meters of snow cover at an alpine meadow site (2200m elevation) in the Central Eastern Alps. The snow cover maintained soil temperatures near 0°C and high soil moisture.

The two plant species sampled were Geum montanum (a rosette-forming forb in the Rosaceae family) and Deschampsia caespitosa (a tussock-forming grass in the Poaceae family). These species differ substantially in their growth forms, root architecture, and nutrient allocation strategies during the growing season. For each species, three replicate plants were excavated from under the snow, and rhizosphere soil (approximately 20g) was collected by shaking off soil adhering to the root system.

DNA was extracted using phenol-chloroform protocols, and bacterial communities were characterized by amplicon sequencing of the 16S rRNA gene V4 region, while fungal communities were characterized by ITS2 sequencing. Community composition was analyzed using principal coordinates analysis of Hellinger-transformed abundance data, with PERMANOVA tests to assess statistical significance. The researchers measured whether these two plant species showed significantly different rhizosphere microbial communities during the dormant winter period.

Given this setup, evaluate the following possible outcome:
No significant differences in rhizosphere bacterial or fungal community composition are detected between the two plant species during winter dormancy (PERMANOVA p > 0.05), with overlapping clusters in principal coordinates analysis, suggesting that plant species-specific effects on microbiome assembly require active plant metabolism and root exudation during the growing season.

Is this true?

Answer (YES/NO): NO